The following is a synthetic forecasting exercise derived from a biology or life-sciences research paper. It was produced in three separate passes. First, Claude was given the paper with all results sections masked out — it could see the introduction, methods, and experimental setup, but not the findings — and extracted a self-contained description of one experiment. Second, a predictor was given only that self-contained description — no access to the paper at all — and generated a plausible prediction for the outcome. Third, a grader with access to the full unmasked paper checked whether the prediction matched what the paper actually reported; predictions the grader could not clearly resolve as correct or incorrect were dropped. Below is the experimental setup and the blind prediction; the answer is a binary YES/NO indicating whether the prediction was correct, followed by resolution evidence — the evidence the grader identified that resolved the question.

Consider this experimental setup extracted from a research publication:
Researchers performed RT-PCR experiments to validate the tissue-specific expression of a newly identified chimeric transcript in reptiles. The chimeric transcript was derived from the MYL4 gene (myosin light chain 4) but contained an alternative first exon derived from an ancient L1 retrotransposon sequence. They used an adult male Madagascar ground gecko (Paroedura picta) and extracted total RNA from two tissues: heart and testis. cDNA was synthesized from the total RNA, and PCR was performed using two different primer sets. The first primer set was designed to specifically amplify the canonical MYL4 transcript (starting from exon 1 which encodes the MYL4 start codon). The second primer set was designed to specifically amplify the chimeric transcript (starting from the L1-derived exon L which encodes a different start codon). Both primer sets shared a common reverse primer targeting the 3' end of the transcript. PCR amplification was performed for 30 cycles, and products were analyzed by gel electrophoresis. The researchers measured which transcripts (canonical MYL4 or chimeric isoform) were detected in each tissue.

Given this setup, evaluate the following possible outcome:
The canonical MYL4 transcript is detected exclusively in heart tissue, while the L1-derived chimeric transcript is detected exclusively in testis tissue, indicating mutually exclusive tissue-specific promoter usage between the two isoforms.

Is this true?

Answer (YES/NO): YES